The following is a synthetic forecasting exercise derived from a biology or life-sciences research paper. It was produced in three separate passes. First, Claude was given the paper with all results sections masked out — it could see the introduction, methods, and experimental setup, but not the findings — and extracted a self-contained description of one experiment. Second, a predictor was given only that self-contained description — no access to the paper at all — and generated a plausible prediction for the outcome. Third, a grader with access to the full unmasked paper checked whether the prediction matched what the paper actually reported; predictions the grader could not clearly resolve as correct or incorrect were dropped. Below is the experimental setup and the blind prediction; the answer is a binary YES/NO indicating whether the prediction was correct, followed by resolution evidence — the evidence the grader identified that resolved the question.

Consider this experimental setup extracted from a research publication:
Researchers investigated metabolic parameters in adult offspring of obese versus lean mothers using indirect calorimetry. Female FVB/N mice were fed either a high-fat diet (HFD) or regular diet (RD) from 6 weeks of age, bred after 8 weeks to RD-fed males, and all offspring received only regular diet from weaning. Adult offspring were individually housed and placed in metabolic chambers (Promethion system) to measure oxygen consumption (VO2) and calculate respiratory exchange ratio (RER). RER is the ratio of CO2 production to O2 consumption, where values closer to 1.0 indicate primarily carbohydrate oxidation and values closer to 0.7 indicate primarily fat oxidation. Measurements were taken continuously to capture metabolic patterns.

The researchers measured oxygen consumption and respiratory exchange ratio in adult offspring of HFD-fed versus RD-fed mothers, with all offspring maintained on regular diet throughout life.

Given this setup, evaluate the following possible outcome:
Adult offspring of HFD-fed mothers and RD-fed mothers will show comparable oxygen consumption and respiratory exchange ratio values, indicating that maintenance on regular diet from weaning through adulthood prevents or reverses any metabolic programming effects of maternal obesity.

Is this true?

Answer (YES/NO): NO